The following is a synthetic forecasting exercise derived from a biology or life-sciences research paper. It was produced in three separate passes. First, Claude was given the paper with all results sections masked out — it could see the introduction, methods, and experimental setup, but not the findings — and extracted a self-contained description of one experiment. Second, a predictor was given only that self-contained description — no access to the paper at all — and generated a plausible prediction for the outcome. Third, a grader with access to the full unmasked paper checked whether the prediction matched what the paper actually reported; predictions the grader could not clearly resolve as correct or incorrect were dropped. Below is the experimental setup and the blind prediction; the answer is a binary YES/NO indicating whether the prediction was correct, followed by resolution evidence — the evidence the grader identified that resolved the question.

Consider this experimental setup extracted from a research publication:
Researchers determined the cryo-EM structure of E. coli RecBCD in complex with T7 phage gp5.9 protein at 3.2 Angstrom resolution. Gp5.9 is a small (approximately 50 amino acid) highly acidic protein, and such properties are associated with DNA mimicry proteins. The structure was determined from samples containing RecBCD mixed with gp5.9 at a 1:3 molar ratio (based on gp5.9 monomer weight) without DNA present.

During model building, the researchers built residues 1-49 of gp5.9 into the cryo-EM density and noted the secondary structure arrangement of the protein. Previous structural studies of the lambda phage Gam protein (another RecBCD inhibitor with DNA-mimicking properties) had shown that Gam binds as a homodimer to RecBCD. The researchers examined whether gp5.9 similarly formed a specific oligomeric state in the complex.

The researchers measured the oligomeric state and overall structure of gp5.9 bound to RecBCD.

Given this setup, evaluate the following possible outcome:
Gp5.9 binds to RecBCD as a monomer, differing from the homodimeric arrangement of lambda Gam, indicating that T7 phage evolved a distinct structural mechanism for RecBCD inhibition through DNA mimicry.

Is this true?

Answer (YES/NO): NO